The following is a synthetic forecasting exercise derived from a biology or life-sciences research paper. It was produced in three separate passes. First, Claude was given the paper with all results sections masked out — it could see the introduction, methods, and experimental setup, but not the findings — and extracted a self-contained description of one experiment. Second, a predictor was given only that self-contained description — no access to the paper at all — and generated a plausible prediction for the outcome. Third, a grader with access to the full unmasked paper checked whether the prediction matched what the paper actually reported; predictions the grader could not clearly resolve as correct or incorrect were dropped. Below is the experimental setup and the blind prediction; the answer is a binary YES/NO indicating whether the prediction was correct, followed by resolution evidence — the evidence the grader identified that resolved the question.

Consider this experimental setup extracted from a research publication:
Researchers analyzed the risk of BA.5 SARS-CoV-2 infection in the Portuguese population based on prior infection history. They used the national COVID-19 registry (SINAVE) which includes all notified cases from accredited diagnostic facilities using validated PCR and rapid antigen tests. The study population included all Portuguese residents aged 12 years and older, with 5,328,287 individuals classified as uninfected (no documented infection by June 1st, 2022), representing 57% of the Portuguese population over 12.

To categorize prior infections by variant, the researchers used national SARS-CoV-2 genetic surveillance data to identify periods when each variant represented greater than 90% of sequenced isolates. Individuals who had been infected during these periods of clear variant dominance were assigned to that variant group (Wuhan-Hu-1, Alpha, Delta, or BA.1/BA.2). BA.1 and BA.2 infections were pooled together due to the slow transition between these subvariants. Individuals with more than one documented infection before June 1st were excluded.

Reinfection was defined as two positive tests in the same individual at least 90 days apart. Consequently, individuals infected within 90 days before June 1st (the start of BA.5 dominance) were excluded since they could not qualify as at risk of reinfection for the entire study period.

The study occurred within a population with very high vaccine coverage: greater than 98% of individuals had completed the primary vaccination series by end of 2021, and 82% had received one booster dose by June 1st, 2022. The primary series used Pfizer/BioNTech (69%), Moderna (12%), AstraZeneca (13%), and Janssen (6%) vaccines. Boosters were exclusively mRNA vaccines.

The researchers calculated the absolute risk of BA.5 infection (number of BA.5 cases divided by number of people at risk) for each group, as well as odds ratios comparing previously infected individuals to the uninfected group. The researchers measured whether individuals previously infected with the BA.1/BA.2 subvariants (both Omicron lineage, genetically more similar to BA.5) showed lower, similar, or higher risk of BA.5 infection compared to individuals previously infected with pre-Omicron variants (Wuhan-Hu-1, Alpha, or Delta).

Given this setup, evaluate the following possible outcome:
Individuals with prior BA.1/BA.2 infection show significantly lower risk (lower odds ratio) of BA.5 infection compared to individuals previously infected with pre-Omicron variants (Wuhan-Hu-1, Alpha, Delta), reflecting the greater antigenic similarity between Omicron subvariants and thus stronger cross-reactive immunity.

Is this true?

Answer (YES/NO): YES